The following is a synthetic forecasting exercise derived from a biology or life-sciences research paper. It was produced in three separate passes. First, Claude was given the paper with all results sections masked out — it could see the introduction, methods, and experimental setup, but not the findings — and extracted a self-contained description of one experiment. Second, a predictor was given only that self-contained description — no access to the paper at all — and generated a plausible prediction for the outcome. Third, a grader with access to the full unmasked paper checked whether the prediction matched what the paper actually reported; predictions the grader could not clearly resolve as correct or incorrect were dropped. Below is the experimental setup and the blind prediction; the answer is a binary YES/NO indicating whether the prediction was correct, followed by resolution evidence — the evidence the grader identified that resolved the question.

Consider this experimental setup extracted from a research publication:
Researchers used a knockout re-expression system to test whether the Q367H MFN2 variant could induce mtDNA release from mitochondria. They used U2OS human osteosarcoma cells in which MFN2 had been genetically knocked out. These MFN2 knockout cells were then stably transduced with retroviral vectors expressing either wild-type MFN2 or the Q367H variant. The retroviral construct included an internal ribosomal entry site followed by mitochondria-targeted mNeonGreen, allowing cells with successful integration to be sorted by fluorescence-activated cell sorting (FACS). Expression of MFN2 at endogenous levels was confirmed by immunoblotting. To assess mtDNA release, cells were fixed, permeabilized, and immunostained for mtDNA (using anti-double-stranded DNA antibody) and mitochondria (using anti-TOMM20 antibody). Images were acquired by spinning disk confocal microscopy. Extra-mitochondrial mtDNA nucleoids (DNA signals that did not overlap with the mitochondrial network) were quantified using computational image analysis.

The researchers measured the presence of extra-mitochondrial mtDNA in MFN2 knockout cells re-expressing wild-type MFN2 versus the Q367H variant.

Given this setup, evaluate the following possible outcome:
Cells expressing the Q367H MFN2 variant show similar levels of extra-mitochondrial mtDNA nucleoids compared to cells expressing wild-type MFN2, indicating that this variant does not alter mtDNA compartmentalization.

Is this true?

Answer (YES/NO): NO